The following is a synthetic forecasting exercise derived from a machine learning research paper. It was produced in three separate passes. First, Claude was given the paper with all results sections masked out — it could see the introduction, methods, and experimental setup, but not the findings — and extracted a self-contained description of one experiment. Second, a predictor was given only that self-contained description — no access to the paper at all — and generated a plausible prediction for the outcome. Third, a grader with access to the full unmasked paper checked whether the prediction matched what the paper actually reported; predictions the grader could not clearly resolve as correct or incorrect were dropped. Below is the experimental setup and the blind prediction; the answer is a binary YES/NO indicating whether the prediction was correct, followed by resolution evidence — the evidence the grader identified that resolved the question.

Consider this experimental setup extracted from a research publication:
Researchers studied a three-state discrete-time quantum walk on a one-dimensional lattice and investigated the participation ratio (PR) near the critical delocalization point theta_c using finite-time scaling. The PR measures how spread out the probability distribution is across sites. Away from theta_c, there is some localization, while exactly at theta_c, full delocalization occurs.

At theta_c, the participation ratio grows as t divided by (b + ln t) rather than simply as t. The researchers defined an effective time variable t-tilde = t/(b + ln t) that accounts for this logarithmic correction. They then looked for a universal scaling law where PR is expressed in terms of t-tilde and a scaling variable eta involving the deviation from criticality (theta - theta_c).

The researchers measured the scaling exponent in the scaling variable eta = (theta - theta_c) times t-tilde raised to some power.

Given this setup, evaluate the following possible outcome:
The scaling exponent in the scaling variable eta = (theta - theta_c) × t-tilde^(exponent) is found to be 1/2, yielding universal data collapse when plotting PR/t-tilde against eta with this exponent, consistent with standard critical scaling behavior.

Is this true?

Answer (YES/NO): NO